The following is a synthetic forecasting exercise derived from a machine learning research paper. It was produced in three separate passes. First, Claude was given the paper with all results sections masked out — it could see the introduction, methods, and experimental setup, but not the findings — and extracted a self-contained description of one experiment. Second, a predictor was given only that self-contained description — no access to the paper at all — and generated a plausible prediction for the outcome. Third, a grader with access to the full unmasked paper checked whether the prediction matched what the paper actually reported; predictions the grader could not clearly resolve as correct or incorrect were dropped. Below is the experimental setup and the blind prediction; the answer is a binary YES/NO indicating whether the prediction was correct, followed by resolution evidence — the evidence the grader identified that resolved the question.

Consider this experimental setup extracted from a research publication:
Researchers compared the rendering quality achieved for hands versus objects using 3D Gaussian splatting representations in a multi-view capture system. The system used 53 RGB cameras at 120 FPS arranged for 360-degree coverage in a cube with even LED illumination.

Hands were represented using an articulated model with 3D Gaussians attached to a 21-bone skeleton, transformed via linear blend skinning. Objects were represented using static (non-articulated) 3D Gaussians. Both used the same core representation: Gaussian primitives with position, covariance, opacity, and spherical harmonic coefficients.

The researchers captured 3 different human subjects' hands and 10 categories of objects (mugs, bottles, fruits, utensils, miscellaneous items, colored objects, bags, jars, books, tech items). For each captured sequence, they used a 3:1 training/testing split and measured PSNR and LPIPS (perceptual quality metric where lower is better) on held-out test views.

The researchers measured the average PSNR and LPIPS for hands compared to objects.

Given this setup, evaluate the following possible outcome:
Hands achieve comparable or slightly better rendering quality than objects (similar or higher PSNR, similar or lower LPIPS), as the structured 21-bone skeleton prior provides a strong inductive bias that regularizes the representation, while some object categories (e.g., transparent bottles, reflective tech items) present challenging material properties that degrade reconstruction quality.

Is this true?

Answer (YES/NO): NO